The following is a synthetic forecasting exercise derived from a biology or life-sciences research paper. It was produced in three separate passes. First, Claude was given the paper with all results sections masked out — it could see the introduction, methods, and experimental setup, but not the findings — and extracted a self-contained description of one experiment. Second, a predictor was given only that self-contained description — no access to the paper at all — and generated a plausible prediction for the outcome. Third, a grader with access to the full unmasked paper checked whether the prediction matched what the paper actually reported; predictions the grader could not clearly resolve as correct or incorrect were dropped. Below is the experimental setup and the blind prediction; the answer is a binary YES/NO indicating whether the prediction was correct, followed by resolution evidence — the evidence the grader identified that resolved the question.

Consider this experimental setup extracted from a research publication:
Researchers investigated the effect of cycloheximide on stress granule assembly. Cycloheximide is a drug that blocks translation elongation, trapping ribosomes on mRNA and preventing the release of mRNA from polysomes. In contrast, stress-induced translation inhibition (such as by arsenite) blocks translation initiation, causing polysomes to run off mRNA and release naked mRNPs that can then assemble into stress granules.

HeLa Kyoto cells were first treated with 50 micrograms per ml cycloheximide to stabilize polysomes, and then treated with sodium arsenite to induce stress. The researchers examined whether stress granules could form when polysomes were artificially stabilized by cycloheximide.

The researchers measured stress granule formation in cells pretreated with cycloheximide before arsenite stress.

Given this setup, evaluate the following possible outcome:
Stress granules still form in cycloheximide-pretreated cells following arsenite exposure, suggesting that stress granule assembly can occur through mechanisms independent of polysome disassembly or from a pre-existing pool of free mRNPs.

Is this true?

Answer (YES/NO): NO